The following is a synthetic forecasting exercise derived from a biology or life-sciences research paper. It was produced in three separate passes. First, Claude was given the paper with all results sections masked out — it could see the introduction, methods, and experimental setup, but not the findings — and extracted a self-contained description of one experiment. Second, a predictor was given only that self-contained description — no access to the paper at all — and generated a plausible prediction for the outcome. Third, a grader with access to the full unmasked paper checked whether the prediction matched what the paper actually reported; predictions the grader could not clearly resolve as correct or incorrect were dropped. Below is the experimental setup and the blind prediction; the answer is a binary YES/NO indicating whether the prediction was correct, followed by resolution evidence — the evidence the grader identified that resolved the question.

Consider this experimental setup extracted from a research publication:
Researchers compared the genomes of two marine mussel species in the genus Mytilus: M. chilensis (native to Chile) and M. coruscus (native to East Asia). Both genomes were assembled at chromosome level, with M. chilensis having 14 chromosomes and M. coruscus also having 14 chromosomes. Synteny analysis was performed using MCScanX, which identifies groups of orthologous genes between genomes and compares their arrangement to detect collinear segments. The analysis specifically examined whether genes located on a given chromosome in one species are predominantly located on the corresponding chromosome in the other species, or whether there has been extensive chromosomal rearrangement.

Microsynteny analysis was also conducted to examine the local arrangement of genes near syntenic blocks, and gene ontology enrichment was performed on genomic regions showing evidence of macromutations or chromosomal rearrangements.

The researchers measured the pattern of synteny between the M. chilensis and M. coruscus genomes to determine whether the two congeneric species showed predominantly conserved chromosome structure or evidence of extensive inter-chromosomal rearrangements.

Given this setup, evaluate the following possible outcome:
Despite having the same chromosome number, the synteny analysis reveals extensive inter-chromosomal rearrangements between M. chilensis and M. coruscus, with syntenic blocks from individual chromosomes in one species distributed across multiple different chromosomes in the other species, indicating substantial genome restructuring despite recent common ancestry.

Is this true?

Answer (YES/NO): NO